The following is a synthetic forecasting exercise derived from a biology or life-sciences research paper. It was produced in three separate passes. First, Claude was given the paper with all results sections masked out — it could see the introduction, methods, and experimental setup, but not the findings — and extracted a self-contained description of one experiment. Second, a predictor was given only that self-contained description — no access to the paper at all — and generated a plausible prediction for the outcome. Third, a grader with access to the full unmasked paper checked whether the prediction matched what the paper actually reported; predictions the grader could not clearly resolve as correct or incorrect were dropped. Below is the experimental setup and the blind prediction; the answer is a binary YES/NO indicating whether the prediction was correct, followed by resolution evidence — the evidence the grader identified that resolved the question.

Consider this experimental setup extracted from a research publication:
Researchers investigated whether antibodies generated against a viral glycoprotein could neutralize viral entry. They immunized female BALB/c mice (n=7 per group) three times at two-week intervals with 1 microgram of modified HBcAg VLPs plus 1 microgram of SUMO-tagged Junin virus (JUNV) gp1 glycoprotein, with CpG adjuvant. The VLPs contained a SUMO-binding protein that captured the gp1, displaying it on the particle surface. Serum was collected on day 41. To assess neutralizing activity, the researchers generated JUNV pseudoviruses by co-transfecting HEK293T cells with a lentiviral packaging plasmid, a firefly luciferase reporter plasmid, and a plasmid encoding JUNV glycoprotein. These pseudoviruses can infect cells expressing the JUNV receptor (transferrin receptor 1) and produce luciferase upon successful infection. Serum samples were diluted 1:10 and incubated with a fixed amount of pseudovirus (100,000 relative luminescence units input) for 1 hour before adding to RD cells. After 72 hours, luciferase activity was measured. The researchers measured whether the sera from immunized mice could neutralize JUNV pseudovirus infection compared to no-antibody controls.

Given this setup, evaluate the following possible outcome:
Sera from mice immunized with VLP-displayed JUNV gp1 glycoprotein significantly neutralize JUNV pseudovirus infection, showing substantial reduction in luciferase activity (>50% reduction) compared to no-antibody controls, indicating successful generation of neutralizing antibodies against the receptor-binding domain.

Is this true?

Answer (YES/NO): NO